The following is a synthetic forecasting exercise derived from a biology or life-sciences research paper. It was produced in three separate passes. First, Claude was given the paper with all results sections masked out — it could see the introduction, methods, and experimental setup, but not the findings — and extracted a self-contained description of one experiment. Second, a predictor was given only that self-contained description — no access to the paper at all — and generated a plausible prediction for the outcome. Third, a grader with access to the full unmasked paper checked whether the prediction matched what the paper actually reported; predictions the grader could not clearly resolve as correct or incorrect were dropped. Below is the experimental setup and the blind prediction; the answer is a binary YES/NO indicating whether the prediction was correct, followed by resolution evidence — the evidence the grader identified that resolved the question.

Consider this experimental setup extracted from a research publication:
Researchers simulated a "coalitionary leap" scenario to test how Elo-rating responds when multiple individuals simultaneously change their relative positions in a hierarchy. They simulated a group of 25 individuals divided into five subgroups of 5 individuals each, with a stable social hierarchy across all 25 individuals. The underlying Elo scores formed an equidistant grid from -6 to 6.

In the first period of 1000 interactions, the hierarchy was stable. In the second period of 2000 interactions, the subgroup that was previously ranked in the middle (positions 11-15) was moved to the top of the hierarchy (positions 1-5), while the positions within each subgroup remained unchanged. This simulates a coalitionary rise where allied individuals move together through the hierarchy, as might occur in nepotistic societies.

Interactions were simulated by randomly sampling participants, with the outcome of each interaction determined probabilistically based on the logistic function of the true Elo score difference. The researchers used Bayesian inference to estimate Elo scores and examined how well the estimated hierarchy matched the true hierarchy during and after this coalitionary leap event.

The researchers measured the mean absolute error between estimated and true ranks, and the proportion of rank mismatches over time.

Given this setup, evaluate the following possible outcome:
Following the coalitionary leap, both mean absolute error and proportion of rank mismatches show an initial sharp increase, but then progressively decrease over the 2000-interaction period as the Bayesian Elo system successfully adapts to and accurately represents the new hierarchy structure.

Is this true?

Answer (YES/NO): NO